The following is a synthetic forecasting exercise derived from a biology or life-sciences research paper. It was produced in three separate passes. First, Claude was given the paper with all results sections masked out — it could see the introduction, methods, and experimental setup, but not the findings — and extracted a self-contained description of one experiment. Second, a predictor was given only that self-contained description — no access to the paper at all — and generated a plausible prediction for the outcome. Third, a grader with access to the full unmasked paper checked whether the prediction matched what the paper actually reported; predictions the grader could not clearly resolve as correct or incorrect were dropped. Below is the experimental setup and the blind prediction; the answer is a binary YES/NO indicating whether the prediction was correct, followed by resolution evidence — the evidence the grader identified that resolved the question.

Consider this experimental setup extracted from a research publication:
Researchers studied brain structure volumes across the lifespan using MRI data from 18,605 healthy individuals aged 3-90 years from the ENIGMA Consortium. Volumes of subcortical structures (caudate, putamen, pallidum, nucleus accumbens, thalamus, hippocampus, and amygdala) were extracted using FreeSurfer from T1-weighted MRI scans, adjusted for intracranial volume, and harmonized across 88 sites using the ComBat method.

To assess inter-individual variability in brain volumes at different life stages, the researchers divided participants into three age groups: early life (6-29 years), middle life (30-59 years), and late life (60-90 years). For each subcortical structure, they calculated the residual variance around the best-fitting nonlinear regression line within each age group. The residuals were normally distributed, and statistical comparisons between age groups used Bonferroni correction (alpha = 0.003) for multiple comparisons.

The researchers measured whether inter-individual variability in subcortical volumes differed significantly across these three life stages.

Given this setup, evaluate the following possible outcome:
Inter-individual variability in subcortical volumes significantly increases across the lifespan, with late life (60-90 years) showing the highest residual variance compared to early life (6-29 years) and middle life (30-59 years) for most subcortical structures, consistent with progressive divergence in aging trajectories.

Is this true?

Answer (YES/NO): NO